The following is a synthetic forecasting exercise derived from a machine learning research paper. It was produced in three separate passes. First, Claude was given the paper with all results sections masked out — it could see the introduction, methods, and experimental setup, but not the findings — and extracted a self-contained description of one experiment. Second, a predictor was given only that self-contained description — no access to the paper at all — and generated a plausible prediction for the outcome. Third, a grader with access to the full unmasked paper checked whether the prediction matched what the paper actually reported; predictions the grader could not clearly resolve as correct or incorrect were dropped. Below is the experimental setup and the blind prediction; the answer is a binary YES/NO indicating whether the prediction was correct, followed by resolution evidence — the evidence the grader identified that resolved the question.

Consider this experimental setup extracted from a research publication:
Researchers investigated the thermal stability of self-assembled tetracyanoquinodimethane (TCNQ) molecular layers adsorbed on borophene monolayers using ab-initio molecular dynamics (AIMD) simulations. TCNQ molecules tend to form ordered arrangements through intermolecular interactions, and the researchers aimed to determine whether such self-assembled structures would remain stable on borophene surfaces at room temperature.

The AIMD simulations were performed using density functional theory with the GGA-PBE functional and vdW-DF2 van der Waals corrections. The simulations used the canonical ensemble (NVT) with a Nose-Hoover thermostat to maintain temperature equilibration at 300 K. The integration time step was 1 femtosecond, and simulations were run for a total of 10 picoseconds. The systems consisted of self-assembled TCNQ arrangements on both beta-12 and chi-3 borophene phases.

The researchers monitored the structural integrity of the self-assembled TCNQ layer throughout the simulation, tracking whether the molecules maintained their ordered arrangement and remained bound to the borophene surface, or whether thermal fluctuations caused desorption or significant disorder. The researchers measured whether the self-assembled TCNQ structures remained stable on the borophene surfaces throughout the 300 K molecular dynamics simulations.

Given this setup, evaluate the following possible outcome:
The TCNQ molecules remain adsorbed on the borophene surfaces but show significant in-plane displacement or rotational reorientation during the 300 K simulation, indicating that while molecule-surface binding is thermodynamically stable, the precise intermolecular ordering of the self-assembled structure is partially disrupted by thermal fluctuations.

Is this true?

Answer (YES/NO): NO